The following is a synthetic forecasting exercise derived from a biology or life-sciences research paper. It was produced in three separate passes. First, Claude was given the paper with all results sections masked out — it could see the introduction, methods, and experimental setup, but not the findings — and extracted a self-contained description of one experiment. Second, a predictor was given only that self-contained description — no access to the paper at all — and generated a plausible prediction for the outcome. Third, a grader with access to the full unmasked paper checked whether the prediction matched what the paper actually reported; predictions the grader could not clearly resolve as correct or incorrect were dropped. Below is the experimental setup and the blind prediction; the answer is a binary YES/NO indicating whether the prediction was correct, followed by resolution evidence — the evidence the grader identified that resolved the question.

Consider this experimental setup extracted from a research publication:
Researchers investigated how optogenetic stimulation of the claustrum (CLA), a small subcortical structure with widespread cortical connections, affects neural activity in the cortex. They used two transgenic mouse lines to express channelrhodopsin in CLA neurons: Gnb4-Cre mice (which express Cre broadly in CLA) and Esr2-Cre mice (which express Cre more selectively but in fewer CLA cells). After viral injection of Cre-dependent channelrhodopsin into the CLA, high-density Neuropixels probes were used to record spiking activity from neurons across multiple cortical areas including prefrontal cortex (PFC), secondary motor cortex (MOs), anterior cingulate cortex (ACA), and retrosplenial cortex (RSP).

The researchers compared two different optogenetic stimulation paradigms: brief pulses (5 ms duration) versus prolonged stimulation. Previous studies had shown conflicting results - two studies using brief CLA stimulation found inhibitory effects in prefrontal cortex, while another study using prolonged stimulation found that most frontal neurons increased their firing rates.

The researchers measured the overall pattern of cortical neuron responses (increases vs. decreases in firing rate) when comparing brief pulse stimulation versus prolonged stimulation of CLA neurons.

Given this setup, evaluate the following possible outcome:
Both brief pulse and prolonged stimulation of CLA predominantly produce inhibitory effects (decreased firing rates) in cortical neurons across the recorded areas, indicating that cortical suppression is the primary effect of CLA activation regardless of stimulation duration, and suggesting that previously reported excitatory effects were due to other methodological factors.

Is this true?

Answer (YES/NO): NO